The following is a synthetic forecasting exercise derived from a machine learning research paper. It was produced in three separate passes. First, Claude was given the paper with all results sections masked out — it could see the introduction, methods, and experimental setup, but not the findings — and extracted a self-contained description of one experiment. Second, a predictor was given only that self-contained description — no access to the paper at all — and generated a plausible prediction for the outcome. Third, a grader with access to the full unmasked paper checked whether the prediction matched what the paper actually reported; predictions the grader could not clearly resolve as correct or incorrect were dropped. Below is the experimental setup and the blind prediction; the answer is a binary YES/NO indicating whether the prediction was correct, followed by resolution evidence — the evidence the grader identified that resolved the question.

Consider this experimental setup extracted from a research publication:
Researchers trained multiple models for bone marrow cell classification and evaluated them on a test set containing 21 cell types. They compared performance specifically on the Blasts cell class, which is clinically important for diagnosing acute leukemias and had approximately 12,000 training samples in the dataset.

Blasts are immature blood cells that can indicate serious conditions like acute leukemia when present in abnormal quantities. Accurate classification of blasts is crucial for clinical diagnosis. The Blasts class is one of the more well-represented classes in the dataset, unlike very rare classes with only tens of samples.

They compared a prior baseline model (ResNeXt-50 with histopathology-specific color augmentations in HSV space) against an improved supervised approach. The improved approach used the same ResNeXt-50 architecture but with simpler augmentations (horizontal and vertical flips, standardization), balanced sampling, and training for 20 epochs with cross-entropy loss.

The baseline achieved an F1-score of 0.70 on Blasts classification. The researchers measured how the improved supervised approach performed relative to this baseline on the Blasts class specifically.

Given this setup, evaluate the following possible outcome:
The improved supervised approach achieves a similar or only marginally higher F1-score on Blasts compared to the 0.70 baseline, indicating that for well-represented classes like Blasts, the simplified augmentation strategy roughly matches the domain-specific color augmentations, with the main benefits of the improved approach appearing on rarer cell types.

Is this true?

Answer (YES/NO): YES